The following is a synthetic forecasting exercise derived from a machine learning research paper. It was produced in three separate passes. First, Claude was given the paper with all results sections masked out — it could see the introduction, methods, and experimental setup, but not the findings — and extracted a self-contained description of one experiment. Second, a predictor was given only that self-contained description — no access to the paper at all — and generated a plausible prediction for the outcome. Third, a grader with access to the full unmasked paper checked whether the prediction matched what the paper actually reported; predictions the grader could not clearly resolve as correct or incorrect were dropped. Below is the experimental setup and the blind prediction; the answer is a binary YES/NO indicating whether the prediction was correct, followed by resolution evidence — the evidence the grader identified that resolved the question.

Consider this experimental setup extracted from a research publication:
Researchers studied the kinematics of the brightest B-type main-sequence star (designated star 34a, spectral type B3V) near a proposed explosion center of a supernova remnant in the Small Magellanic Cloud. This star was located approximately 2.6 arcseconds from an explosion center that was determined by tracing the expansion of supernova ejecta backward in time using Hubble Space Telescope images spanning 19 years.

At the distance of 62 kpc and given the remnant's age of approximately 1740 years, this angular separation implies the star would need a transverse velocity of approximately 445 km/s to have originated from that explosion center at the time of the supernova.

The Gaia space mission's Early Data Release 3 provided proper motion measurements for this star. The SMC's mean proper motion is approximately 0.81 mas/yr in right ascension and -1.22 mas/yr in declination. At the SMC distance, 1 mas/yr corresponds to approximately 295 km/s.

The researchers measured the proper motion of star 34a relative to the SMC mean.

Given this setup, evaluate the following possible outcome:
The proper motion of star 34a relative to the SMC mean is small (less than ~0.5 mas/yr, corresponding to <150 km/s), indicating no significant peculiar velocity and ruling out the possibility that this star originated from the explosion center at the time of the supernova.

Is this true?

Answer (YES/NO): NO